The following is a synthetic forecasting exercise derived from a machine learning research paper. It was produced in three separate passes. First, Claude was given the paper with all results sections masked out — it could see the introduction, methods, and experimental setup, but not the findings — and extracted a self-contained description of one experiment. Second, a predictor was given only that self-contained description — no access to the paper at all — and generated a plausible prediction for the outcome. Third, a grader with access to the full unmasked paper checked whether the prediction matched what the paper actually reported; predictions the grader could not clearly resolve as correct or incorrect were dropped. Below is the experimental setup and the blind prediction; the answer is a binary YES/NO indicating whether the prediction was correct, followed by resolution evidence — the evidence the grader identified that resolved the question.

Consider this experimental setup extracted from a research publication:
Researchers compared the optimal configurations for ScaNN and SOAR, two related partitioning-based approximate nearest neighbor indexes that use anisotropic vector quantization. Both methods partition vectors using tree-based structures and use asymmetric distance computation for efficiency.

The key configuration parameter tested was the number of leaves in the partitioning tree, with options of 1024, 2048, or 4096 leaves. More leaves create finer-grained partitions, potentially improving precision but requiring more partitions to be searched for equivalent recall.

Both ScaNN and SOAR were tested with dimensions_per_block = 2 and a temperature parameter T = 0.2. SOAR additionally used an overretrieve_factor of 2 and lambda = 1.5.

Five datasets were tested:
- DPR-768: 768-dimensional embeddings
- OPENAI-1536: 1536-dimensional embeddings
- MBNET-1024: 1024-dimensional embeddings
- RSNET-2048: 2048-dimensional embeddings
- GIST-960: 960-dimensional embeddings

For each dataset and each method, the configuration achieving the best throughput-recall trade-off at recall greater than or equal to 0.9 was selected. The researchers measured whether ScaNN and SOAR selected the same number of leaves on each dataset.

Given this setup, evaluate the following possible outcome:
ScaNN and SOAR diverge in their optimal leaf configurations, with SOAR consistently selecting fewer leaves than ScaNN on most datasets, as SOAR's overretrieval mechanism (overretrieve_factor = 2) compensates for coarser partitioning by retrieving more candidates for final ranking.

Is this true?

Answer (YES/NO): NO